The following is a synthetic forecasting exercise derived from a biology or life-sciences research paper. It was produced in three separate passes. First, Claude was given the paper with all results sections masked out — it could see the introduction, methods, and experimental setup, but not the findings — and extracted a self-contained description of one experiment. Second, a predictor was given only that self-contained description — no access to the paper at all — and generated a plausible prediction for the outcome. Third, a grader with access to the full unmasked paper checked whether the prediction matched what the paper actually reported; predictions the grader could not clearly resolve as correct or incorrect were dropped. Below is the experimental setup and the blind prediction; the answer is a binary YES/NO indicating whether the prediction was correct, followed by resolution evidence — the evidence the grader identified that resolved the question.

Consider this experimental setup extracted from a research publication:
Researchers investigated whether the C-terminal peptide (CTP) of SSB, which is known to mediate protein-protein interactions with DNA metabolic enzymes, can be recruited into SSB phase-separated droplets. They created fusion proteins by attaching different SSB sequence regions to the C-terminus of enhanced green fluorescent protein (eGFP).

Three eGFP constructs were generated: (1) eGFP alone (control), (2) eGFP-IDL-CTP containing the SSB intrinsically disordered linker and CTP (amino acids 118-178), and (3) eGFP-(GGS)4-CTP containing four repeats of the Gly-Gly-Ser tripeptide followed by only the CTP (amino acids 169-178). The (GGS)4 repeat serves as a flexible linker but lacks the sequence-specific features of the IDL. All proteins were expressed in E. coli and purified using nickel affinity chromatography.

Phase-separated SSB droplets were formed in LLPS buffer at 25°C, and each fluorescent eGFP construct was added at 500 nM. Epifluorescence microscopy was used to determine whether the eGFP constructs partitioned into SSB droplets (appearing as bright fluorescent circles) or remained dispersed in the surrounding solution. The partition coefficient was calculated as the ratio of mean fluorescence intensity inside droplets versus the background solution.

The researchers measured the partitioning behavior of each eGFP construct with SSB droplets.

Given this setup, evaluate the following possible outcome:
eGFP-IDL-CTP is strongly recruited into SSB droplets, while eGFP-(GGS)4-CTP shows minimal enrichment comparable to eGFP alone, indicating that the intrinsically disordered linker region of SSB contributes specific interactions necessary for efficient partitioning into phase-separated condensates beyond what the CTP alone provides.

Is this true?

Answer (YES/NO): NO